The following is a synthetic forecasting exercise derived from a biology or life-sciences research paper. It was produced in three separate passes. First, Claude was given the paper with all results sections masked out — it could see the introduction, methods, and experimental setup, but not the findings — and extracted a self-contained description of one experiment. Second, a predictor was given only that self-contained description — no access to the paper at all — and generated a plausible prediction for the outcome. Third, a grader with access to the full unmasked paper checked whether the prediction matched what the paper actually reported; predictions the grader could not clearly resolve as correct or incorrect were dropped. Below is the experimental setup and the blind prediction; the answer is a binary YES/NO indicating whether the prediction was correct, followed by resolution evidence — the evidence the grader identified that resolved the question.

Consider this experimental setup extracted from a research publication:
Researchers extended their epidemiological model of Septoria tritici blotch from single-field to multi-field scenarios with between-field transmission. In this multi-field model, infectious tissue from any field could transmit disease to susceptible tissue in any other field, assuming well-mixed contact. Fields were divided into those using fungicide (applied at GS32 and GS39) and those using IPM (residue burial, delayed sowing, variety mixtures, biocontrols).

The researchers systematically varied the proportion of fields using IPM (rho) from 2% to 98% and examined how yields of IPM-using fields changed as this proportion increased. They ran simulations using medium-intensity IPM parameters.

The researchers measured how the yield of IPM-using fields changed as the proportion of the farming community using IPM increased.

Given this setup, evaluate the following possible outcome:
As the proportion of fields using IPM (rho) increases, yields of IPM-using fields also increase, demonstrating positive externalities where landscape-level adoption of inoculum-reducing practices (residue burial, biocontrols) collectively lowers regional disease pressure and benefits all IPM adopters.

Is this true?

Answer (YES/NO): NO